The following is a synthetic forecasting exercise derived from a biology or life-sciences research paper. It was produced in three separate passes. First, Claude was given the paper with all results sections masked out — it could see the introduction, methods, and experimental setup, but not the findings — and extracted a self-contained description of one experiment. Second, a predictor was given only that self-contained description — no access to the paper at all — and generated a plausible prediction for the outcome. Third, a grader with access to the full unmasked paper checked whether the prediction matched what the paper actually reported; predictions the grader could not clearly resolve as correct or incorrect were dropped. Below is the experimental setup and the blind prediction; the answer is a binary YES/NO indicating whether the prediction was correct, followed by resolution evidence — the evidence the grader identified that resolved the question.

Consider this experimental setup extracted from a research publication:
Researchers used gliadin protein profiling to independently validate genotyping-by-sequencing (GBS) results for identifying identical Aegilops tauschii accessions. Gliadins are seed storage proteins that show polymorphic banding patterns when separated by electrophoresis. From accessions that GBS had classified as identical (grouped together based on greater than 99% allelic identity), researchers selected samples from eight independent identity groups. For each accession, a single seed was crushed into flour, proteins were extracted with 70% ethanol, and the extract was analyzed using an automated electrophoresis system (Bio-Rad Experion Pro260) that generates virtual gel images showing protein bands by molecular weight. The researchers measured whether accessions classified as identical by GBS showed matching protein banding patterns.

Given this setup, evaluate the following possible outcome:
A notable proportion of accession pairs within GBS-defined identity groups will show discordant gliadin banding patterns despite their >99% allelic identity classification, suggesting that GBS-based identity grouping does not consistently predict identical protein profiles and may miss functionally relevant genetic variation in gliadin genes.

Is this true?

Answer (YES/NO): NO